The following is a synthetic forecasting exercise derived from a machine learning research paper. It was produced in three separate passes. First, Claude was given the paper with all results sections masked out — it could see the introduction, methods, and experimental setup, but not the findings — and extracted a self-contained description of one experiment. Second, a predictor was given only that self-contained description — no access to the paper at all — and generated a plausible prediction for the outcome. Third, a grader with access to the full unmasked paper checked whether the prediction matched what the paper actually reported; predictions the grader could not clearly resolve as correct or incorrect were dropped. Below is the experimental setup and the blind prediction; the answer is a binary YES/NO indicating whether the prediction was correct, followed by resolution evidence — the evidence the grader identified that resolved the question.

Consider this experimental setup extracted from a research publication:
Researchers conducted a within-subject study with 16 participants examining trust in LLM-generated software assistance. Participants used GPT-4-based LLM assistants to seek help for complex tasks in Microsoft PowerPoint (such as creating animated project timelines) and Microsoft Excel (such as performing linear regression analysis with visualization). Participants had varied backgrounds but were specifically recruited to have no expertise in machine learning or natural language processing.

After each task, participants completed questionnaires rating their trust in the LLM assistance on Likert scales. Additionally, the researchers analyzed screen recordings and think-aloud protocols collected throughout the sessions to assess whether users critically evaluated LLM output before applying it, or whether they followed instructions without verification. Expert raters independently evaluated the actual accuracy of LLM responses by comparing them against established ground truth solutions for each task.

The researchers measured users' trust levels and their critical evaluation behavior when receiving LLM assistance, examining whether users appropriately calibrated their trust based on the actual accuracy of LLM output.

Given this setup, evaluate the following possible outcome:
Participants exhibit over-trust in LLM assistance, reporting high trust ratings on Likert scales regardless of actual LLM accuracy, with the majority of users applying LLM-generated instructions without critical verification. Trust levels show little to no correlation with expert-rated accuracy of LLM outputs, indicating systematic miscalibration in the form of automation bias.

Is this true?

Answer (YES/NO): YES